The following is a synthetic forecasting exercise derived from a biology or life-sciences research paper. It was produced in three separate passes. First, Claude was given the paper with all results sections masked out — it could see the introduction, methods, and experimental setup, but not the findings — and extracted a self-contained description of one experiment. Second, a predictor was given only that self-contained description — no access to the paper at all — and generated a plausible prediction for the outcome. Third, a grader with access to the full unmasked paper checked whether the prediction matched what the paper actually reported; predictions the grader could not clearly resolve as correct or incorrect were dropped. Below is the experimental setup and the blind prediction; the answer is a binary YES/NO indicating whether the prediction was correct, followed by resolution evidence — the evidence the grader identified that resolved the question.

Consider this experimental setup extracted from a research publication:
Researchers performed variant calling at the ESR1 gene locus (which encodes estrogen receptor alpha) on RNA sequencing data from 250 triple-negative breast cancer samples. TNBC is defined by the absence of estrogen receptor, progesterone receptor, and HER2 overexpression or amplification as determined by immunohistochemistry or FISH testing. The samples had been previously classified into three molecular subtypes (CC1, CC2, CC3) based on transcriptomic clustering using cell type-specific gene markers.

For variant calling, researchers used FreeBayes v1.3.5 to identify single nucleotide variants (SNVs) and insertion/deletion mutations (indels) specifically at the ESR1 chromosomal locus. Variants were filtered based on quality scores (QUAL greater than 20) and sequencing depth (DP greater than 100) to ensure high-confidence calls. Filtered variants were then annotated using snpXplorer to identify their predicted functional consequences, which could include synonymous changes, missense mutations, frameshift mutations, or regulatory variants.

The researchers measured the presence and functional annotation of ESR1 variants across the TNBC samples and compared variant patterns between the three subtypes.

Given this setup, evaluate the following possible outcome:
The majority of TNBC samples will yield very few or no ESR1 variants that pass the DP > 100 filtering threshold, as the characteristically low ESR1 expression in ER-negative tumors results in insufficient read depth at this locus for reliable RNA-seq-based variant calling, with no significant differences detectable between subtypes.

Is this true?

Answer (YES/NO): NO